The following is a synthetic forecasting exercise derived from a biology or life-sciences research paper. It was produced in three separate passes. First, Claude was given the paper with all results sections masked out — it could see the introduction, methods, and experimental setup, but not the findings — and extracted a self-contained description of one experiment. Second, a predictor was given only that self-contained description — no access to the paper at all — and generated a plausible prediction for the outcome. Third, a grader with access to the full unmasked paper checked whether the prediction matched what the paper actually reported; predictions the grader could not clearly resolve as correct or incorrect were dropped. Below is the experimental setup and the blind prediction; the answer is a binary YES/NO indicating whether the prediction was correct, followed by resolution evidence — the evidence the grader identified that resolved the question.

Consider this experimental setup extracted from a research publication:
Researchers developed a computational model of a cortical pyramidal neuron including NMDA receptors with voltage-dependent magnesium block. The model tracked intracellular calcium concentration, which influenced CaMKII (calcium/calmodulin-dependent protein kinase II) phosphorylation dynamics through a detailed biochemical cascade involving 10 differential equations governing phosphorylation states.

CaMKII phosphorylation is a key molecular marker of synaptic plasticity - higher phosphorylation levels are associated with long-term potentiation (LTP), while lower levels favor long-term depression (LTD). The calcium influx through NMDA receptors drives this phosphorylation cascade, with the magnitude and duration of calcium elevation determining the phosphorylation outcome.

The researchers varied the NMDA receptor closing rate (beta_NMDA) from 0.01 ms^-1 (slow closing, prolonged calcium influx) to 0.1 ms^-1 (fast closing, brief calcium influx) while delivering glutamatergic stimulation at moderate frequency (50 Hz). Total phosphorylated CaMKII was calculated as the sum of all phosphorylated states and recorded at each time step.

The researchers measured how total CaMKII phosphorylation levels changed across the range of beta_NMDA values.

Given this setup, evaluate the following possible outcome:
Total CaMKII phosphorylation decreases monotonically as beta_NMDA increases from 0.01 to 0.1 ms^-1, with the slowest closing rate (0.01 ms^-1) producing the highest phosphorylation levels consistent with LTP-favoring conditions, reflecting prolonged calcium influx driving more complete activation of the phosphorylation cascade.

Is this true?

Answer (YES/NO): YES